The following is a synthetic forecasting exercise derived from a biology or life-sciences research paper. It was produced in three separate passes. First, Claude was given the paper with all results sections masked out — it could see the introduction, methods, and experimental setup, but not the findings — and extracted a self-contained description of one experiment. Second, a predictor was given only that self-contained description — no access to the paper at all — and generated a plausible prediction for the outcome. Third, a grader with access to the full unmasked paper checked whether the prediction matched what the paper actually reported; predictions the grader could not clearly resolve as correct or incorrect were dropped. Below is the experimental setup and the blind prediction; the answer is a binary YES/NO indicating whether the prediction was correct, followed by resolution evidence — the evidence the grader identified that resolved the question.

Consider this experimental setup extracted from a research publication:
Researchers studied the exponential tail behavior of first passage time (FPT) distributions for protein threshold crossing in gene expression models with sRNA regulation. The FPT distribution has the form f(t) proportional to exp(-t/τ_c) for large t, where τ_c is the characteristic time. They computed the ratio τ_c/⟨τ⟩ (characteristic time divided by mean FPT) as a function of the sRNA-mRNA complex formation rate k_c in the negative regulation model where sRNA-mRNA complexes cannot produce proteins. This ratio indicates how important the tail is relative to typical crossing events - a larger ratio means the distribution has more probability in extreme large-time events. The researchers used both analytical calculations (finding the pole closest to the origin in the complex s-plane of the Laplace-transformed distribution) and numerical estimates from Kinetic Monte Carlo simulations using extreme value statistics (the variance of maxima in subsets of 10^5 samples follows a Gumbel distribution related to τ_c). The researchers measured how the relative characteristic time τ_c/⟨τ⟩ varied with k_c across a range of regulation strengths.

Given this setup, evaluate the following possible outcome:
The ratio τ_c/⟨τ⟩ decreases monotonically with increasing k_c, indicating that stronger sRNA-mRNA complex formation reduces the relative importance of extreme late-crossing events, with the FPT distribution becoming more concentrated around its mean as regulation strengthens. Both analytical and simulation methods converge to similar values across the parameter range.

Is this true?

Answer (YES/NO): NO